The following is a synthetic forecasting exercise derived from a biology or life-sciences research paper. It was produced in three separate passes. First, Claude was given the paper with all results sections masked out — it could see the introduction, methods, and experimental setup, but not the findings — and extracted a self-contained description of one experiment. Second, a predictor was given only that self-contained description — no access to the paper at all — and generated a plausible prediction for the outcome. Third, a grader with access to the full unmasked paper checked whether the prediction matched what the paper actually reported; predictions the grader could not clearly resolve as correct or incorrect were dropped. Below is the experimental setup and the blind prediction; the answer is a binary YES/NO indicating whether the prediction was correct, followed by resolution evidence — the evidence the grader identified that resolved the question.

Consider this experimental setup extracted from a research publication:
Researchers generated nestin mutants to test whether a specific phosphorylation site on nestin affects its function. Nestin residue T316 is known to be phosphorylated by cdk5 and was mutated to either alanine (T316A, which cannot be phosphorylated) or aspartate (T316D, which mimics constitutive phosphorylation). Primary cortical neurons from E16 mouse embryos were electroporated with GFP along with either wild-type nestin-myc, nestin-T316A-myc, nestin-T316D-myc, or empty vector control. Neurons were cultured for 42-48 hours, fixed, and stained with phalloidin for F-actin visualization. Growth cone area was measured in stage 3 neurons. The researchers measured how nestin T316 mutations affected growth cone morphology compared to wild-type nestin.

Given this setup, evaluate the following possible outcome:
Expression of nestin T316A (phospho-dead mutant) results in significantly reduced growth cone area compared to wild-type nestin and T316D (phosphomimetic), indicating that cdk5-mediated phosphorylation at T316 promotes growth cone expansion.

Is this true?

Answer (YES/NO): NO